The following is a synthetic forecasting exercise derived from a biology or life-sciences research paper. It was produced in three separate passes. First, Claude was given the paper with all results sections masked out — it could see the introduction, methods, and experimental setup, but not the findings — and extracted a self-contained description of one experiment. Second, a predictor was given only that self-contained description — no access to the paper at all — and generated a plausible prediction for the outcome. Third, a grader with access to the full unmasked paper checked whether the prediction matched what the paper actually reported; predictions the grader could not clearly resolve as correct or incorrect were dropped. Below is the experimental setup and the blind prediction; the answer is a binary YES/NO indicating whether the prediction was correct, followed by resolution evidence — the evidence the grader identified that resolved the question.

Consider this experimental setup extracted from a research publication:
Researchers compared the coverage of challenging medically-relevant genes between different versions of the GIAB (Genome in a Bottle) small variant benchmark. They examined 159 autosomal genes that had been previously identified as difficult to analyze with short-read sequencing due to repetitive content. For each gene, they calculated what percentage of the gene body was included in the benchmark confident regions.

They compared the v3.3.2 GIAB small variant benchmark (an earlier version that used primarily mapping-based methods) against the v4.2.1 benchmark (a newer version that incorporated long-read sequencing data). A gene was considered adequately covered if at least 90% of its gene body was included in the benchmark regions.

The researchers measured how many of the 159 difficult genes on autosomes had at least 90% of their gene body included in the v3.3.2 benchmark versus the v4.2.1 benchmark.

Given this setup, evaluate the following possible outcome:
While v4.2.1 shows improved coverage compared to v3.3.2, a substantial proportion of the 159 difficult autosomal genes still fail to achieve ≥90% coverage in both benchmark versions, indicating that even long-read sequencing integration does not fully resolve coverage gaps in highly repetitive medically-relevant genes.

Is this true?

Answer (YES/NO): NO